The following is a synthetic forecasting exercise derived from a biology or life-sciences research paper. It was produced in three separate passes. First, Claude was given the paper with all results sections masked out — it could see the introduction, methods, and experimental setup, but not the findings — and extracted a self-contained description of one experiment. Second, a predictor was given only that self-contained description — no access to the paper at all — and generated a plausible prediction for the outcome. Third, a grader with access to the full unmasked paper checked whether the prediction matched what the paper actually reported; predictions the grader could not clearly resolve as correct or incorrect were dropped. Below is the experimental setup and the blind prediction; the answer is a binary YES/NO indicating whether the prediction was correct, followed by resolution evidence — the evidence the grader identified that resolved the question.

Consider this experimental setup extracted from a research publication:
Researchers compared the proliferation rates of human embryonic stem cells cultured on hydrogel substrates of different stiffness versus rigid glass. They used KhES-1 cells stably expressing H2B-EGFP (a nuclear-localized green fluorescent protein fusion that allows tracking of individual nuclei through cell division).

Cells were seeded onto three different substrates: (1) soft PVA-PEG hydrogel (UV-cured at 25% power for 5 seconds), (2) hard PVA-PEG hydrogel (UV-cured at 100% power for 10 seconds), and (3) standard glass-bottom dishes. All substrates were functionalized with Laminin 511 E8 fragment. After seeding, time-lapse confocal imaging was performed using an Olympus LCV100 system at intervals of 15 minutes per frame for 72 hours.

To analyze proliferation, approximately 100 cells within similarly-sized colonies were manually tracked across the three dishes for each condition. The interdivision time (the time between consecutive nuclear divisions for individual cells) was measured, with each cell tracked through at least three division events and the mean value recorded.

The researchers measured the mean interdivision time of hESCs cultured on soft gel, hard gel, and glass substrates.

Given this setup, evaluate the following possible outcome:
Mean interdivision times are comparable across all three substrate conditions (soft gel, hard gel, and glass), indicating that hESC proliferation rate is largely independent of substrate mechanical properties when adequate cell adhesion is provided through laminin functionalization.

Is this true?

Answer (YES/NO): NO